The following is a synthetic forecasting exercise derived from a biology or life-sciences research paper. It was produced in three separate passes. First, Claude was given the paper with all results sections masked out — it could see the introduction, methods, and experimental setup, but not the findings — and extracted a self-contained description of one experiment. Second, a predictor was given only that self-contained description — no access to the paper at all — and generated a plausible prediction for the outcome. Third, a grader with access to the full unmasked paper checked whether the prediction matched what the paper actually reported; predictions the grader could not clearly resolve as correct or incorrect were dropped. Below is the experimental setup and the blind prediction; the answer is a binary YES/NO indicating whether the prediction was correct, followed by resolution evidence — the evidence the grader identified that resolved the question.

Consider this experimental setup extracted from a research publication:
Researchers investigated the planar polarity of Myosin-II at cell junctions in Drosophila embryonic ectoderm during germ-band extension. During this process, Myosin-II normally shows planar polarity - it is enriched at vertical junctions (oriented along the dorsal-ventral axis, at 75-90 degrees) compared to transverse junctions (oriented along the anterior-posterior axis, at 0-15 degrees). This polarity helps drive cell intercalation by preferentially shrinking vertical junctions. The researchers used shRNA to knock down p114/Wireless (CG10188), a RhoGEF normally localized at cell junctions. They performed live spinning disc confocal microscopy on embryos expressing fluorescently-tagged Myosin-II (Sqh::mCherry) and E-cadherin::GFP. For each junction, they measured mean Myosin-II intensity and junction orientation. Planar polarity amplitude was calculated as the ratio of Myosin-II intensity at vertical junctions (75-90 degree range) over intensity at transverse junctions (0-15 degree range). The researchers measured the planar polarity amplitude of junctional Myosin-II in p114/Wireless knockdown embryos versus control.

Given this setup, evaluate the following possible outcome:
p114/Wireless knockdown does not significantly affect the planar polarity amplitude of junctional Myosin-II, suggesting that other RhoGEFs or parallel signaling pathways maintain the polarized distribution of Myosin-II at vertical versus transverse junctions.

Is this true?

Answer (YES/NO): NO